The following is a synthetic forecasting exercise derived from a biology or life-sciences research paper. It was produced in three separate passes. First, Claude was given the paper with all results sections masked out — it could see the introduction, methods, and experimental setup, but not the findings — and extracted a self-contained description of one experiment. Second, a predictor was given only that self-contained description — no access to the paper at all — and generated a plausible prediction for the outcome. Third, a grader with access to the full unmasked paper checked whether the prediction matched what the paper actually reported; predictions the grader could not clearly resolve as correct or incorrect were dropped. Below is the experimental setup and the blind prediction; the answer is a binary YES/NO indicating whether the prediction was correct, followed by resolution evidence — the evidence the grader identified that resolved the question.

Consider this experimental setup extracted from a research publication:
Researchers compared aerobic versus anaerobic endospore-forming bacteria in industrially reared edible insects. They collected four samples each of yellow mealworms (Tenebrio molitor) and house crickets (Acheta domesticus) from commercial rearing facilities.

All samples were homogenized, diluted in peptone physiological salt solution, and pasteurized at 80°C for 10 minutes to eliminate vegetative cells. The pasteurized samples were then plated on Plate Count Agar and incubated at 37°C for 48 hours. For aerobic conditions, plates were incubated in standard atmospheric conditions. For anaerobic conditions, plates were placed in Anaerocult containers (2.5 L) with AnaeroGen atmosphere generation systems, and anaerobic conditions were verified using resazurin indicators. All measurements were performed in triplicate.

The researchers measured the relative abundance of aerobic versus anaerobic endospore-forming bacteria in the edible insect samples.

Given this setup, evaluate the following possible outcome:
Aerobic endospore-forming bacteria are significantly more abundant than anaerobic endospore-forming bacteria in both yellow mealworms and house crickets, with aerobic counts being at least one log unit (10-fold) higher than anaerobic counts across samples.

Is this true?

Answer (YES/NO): NO